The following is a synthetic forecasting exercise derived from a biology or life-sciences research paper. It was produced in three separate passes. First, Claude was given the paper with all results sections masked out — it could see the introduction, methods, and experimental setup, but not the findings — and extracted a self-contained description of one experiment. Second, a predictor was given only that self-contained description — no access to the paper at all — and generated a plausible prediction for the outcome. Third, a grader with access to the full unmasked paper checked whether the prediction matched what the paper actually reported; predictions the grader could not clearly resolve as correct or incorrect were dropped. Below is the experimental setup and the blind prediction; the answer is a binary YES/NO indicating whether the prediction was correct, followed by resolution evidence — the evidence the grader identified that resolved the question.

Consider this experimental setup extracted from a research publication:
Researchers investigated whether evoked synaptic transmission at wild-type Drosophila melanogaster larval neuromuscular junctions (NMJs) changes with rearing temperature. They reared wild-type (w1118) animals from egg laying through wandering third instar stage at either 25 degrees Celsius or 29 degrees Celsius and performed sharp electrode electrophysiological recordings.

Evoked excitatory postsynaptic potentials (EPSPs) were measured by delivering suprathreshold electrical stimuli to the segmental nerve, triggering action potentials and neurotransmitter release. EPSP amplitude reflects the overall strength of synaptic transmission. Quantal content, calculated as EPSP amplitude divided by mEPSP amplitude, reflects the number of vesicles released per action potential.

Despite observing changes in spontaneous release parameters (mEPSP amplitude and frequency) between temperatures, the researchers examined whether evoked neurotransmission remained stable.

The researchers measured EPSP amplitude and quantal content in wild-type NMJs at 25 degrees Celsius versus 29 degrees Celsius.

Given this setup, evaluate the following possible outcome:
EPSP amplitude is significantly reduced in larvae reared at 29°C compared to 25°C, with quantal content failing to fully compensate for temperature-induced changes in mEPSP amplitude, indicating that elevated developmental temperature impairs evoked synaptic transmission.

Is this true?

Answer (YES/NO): NO